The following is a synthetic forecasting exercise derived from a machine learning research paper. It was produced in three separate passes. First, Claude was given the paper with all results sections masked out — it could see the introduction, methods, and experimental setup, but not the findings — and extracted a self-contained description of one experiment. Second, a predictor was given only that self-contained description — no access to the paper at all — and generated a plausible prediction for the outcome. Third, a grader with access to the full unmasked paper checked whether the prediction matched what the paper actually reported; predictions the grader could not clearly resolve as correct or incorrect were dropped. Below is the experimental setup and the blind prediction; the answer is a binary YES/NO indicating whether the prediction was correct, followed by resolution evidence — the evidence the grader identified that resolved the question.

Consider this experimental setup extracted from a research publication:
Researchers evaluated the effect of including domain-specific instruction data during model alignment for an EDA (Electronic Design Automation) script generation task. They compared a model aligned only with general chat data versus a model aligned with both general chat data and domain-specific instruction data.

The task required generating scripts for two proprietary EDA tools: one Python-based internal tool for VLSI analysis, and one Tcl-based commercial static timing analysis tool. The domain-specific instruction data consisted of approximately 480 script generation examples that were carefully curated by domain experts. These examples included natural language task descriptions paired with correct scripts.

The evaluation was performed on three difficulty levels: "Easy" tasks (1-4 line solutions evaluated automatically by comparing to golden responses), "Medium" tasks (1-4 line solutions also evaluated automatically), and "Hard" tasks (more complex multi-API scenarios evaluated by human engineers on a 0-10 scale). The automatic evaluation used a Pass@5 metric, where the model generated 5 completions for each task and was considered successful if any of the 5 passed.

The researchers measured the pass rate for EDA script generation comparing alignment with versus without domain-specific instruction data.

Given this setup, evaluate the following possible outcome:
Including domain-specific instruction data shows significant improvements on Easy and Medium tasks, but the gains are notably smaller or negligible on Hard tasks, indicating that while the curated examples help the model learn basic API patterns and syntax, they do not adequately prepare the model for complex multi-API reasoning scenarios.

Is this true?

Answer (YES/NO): NO